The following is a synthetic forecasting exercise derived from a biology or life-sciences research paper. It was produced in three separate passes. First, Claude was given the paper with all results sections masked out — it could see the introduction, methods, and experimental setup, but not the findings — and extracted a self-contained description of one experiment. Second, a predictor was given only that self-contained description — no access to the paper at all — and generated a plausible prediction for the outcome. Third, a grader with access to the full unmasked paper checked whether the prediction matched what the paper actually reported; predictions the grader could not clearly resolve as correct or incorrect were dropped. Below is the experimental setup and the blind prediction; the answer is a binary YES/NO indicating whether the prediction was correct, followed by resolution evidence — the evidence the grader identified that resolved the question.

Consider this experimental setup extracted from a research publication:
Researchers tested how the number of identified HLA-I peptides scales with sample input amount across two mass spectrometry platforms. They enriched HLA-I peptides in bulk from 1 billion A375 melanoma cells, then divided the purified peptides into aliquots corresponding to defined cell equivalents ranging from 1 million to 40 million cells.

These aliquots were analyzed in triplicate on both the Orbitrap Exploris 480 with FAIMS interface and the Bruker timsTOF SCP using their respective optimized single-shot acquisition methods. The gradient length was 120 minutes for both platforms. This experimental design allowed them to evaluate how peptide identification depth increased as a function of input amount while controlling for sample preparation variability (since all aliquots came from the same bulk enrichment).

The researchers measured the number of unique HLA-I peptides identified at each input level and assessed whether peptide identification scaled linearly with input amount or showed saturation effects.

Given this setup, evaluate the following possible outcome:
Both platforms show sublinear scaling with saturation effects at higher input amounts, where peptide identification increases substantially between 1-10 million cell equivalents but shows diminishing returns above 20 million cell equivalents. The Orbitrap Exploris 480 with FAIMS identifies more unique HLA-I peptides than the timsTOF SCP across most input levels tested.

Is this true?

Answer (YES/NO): NO